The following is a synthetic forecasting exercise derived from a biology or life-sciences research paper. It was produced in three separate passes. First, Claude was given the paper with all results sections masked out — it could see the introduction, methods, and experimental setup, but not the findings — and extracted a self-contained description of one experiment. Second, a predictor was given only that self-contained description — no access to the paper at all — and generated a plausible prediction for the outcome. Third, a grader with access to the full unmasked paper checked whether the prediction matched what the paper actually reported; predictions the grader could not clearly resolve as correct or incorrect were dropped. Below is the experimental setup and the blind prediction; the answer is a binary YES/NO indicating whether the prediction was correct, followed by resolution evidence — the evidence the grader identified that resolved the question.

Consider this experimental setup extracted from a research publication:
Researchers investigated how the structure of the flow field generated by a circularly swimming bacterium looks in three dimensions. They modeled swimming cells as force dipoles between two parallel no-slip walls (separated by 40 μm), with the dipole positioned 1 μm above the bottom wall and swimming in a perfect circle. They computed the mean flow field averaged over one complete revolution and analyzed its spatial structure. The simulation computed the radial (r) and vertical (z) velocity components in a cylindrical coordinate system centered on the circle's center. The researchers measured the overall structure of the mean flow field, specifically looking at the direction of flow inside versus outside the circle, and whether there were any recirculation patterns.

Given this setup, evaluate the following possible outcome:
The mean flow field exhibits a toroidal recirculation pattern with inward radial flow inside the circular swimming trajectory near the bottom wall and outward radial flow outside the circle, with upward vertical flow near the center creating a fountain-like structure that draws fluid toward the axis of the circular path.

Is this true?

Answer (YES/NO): NO